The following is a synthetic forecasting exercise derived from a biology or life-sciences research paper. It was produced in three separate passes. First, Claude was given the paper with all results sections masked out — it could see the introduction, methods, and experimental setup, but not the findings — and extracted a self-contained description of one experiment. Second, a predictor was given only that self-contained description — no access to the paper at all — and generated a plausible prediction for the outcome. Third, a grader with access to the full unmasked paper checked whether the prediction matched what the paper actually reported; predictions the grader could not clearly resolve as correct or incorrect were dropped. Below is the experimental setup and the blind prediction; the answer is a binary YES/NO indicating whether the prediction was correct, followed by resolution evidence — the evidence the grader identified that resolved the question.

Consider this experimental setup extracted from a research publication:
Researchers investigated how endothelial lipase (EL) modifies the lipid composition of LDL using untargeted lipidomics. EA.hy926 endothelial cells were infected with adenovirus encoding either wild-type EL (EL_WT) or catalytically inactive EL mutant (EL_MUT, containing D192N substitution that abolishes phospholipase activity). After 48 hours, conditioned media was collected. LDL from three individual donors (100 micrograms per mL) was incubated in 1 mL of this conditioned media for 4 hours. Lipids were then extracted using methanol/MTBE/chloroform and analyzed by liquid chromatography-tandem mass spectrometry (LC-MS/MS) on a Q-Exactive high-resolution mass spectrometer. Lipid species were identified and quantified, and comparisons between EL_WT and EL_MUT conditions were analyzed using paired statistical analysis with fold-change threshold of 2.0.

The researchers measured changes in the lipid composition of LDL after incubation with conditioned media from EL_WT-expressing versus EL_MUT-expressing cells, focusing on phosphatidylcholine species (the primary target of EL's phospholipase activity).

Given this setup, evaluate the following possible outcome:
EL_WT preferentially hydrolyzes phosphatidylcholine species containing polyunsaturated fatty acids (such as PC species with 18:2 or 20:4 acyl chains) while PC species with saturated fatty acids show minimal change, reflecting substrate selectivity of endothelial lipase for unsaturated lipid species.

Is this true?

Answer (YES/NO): NO